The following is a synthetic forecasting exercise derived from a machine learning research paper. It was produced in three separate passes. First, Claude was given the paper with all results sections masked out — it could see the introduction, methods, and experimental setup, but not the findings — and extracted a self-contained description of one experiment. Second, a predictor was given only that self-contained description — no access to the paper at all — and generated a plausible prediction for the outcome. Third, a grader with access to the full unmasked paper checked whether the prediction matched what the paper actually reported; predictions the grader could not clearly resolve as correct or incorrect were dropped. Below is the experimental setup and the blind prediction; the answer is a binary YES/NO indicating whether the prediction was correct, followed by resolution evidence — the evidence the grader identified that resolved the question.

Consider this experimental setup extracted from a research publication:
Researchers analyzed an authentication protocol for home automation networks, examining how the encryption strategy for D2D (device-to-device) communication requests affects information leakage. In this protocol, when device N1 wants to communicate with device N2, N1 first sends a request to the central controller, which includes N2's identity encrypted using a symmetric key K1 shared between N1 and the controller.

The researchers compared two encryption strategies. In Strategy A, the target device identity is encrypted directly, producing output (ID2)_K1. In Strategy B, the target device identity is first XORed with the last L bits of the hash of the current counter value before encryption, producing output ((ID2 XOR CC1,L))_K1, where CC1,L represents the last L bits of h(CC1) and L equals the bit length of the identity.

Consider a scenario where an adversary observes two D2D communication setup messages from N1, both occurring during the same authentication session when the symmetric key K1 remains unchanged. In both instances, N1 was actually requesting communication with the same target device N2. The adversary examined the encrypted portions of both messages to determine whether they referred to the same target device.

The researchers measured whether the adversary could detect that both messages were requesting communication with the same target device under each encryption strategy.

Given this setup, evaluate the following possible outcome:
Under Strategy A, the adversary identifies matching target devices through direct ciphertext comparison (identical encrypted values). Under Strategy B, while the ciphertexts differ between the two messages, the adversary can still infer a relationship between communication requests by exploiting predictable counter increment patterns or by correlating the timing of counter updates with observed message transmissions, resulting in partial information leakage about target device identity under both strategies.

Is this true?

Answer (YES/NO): NO